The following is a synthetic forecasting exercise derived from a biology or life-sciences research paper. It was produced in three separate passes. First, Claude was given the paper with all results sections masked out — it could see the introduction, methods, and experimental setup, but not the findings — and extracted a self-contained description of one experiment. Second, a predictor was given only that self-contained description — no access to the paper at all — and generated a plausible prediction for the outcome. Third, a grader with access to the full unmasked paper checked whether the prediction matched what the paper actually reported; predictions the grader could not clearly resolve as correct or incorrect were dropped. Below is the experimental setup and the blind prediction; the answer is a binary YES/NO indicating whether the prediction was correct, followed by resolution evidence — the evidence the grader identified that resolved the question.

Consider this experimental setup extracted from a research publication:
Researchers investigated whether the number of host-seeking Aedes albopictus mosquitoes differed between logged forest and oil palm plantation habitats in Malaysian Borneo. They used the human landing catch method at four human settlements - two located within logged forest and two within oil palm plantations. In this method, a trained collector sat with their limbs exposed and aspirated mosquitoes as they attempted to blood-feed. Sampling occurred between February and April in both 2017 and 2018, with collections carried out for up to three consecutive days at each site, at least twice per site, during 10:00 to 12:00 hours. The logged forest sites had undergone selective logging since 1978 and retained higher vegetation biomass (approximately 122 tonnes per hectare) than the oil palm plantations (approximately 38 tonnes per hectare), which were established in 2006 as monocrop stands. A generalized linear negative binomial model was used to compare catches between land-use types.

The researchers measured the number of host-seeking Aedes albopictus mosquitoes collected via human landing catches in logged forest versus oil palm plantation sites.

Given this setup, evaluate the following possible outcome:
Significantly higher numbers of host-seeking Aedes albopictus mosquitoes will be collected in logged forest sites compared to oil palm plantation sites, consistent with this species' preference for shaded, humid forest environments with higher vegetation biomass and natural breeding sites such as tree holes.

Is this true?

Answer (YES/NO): NO